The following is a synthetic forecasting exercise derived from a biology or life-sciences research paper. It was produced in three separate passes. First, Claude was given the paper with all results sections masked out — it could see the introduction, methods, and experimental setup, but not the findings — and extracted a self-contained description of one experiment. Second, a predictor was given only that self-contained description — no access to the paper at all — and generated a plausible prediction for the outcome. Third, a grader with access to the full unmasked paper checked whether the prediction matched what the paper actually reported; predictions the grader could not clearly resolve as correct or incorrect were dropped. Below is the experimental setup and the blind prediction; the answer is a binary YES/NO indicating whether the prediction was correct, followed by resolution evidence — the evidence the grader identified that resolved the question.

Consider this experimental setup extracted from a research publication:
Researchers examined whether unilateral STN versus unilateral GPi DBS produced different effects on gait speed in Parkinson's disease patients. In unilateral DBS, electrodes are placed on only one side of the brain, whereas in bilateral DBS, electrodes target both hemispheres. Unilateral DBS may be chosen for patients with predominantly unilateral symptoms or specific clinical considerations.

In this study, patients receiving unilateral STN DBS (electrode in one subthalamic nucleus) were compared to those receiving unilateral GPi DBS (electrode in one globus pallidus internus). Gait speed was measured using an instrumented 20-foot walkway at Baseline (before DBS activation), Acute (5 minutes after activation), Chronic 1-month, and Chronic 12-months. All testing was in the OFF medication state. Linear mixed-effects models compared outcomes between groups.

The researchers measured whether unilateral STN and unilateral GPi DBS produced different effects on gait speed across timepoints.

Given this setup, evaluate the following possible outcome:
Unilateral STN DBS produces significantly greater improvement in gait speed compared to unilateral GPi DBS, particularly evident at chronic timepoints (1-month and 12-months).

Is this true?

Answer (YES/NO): NO